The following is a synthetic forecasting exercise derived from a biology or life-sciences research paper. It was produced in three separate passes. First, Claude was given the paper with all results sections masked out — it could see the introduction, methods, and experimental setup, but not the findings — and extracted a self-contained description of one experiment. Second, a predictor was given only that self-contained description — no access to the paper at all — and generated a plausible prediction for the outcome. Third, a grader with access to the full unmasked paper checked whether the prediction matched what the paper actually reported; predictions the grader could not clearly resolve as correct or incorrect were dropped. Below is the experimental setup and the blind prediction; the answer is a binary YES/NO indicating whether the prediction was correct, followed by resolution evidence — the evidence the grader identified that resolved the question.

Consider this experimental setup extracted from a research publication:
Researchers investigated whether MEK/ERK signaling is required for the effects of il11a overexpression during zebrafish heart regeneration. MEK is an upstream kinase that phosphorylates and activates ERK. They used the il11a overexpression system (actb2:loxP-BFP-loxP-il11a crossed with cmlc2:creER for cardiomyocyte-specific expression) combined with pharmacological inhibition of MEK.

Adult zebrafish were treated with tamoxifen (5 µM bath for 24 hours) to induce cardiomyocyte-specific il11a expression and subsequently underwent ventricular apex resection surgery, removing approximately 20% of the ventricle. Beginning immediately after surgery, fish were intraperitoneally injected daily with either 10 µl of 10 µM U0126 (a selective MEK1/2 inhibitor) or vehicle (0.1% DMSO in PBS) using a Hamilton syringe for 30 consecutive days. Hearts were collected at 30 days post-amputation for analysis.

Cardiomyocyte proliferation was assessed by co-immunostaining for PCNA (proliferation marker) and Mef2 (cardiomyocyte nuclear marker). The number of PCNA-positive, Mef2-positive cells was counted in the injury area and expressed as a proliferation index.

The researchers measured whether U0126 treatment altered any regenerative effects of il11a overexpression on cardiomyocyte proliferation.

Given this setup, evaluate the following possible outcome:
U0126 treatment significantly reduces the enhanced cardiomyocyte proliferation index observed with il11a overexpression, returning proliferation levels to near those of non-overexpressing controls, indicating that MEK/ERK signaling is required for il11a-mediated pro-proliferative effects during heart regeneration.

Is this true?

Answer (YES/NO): NO